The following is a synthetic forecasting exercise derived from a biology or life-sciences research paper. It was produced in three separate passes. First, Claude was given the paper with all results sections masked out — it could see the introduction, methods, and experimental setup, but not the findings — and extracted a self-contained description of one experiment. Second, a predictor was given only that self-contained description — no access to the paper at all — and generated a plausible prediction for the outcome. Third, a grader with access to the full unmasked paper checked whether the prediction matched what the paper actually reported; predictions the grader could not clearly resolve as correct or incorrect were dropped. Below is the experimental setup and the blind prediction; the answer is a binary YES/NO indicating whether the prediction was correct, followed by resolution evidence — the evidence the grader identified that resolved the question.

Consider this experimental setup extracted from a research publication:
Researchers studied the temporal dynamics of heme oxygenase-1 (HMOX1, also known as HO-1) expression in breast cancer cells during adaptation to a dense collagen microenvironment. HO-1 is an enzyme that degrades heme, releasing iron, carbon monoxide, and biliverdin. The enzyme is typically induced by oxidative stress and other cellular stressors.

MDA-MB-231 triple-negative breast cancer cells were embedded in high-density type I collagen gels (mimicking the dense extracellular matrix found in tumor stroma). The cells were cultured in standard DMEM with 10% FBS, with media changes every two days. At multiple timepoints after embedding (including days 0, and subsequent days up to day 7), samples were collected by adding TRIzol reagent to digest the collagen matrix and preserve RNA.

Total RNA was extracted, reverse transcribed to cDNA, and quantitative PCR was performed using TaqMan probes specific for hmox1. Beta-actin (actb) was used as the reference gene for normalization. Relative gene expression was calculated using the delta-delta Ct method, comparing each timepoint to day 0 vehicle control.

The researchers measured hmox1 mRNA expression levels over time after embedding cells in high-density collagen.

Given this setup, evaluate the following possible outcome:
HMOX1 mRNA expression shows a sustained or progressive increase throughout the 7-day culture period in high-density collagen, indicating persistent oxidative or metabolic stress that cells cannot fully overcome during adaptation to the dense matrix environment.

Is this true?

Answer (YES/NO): NO